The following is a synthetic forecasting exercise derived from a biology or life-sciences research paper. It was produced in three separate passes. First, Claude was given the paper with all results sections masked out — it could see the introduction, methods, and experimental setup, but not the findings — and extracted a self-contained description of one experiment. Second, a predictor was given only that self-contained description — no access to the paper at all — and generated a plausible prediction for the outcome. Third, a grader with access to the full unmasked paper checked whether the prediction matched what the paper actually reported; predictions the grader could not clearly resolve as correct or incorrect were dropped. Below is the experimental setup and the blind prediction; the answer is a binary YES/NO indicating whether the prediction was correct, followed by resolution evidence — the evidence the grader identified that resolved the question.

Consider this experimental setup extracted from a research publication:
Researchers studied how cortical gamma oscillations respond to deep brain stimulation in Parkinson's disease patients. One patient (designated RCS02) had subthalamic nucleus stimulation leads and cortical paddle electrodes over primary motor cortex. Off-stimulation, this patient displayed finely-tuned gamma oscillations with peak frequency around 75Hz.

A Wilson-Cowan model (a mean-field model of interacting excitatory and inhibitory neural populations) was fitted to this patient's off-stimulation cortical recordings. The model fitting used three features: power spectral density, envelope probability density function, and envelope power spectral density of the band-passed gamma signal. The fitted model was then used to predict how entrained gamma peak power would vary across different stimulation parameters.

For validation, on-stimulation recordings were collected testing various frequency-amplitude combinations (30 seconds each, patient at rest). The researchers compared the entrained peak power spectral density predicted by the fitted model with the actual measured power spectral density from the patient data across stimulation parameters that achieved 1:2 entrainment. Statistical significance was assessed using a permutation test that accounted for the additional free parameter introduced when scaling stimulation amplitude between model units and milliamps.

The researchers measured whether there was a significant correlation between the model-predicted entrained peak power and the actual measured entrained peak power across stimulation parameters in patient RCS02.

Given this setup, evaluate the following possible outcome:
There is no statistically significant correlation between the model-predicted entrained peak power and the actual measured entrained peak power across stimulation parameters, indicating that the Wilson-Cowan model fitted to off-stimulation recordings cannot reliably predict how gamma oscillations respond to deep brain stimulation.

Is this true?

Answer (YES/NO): YES